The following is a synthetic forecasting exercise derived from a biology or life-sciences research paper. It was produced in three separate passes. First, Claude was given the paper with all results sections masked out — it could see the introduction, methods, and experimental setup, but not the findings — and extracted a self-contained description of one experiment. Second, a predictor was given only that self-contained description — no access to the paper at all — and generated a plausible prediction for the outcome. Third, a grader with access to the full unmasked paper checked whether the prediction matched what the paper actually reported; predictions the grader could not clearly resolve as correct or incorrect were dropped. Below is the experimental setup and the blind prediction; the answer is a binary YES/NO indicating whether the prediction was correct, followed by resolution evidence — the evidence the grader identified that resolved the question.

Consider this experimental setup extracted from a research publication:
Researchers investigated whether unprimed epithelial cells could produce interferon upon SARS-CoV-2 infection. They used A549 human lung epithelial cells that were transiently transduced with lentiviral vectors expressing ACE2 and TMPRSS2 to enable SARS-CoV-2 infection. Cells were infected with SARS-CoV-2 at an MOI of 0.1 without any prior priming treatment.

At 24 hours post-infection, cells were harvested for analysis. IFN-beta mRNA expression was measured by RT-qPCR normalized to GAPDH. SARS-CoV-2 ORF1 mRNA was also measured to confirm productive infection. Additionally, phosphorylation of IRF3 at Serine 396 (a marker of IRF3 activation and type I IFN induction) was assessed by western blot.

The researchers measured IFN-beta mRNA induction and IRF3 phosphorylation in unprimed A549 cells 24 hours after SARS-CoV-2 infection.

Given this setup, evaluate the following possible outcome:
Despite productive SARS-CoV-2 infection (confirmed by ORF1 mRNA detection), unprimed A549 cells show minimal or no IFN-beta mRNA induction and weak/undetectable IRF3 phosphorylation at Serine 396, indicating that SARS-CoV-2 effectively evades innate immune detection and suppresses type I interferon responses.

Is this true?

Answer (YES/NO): YES